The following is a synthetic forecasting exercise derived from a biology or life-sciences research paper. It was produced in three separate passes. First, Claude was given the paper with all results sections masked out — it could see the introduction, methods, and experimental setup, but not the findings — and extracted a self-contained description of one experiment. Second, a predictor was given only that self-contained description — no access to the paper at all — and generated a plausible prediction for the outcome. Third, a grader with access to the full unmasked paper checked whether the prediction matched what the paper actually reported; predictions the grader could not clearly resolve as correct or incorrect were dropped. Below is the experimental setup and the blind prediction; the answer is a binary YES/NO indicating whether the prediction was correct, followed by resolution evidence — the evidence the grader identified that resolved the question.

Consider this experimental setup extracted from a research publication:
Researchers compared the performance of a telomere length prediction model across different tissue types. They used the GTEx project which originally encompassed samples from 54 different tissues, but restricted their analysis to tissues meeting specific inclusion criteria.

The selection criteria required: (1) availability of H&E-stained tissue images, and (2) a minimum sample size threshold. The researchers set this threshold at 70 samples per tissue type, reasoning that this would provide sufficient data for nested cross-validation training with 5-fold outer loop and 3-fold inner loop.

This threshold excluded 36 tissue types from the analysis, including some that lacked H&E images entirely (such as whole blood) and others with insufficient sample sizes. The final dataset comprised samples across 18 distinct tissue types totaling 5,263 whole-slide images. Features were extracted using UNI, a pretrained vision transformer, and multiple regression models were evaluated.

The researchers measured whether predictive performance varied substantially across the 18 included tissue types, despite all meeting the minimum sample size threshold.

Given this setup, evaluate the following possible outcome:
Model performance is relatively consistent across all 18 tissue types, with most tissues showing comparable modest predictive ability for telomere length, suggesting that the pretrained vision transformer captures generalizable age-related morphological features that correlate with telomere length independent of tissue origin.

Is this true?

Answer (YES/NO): NO